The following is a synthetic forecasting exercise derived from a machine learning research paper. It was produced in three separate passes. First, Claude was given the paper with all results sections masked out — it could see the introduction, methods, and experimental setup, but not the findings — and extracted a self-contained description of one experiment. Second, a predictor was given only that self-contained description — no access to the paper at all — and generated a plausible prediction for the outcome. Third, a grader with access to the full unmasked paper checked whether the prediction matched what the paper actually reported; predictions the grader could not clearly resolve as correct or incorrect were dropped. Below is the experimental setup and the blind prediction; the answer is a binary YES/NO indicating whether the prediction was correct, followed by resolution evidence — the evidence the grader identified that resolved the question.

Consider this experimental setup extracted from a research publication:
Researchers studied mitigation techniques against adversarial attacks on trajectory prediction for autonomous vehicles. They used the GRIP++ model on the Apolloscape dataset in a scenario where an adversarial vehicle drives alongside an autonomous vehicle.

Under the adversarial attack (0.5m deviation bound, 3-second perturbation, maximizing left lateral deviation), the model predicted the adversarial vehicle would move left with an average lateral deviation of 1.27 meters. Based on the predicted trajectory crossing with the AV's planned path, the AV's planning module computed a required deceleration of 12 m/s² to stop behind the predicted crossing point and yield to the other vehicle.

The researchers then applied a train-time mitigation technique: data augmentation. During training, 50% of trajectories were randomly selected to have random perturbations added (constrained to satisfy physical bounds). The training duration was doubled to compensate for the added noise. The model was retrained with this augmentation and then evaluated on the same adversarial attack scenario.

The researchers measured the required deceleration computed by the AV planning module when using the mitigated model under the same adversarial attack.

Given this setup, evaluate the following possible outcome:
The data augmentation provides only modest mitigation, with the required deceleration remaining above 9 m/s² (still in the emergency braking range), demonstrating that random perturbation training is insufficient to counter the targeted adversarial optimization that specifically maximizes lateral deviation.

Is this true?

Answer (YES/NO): NO